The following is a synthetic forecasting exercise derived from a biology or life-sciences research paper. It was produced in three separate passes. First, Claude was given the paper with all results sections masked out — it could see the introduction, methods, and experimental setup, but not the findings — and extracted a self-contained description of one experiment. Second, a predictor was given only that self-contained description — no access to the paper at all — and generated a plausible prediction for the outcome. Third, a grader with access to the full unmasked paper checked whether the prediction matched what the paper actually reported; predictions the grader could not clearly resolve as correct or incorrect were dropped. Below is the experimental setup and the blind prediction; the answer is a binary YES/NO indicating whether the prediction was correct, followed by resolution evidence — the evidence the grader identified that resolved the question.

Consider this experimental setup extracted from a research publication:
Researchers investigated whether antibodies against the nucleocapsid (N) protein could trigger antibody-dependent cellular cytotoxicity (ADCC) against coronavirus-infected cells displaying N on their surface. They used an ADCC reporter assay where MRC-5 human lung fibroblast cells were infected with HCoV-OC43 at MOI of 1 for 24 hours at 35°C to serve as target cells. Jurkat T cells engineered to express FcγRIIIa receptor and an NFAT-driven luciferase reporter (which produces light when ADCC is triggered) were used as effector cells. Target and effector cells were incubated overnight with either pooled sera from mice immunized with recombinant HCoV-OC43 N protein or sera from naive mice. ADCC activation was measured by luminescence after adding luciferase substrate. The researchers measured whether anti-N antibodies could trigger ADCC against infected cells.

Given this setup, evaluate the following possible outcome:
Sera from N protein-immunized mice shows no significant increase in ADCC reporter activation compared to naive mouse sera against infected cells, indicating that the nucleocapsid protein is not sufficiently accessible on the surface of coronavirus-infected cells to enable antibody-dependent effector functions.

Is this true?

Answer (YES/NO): NO